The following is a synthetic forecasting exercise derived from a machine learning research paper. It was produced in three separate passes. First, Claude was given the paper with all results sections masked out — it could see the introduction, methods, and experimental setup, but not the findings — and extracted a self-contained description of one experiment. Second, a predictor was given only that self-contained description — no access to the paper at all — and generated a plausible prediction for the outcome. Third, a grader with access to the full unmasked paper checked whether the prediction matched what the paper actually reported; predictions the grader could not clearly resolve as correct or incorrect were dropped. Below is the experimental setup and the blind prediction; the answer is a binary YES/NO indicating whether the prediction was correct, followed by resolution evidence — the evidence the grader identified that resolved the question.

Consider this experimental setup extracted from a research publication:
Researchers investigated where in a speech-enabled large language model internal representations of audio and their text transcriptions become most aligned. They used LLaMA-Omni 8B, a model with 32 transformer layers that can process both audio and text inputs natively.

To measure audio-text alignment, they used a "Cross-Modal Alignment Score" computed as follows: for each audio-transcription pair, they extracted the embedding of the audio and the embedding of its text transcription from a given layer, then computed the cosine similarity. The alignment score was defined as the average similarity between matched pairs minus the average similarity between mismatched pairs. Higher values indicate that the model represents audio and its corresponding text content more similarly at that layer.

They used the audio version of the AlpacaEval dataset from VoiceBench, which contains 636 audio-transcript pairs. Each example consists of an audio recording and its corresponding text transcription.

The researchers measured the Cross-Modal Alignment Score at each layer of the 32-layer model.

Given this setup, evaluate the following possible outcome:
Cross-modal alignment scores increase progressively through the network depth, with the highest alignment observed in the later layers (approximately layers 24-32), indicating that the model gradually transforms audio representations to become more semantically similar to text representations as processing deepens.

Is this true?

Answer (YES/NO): NO